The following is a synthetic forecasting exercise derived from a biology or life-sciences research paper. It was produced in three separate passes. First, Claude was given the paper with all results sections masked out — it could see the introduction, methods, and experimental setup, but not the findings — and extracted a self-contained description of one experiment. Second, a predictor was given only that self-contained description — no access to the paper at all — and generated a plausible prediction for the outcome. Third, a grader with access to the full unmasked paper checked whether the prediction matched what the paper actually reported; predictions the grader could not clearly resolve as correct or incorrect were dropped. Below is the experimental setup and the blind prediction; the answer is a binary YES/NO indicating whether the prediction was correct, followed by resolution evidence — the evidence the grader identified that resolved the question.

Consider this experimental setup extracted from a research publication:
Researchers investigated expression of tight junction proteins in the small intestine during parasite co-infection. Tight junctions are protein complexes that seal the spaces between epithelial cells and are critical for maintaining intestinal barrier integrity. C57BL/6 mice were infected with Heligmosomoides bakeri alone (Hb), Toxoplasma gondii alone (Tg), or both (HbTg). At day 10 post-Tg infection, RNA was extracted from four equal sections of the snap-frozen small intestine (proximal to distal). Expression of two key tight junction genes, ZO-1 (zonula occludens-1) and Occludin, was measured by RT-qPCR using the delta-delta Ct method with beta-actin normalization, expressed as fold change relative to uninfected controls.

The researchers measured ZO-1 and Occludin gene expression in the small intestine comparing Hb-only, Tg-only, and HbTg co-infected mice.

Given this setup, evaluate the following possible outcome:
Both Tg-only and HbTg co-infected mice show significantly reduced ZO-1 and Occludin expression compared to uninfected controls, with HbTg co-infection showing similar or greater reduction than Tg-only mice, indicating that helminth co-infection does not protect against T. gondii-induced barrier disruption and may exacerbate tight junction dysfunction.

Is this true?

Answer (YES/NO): YES